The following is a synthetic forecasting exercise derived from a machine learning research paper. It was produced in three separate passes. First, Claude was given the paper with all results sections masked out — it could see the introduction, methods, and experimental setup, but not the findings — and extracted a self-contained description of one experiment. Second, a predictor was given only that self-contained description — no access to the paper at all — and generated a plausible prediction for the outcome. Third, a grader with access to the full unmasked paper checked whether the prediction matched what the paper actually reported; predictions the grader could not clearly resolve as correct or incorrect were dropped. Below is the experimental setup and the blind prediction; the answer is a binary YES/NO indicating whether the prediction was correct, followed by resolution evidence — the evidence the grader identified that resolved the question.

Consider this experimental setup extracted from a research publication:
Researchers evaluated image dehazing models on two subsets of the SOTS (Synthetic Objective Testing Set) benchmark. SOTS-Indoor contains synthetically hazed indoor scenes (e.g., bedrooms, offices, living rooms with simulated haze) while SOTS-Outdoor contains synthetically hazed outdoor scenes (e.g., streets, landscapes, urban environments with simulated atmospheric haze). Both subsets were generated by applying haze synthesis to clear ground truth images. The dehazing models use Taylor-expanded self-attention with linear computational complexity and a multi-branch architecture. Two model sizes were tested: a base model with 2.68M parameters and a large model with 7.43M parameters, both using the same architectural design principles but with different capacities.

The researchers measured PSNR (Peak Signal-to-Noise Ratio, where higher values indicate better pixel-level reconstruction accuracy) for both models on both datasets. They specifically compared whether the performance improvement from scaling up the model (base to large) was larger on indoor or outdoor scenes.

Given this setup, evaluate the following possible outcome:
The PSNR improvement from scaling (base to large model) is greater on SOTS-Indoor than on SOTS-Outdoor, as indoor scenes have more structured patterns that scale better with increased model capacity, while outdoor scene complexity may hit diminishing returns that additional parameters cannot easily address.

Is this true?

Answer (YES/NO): YES